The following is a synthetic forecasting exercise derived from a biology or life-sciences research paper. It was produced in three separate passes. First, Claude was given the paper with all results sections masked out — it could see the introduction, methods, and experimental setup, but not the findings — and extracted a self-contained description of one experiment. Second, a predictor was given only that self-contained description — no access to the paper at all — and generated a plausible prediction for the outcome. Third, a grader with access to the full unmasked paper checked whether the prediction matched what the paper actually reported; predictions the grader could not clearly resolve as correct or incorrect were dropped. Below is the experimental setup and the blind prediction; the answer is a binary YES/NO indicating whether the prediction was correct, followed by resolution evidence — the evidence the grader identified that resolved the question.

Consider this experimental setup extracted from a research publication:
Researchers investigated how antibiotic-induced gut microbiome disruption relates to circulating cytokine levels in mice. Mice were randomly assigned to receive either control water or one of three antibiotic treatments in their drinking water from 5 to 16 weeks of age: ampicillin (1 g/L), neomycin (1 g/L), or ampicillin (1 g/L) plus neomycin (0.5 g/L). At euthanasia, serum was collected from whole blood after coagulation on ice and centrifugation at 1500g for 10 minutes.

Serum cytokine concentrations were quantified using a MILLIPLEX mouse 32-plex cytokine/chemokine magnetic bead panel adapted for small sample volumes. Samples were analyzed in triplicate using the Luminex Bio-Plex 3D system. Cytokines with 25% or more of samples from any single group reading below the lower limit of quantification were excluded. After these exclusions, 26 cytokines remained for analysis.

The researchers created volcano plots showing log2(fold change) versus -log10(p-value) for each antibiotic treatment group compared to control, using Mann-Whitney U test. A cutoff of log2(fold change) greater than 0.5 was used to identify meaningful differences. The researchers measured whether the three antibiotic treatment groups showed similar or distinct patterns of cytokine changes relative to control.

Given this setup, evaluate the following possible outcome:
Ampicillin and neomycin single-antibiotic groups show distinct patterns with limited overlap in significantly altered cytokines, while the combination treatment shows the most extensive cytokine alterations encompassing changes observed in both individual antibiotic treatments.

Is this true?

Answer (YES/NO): NO